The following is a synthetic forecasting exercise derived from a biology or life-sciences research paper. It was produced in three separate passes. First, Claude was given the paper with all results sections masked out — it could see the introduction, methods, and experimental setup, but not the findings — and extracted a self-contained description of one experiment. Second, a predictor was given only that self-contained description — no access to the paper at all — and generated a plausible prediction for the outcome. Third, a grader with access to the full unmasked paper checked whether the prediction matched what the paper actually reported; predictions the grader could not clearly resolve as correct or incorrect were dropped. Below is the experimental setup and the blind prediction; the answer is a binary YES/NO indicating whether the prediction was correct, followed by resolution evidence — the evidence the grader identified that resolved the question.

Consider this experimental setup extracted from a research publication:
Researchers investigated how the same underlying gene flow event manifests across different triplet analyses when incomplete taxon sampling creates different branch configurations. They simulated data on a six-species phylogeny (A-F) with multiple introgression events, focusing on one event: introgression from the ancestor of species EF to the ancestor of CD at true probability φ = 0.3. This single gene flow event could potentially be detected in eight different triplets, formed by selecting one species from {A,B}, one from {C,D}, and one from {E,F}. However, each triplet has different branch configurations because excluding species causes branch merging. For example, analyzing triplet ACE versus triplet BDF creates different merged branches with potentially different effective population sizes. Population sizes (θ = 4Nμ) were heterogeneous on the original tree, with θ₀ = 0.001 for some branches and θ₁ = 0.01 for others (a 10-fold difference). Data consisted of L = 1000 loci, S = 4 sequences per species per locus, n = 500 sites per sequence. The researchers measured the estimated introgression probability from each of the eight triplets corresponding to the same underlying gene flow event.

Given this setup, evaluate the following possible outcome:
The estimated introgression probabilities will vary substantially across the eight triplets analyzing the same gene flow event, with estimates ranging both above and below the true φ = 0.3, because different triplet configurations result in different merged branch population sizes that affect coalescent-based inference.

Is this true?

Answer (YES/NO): NO